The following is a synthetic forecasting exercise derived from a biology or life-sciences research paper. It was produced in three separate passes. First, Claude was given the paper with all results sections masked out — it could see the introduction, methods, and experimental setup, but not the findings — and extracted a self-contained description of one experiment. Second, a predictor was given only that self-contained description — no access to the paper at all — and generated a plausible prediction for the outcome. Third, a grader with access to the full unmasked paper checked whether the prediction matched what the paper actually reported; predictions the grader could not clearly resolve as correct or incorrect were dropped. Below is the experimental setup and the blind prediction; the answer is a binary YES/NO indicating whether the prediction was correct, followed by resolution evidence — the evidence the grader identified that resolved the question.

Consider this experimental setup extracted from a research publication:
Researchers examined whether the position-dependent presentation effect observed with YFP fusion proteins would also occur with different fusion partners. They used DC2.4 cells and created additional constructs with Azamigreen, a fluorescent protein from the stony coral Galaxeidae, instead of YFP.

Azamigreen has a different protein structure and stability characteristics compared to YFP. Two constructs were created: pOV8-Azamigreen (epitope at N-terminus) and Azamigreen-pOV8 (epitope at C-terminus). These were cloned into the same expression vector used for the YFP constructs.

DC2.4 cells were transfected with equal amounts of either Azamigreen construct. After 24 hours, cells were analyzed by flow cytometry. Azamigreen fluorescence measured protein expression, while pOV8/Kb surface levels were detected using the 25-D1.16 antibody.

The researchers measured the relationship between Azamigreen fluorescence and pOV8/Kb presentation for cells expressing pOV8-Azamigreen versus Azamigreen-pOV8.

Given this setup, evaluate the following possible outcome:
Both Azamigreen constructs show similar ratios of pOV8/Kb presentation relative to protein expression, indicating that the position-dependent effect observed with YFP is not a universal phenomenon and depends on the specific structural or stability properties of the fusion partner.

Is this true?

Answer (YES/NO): NO